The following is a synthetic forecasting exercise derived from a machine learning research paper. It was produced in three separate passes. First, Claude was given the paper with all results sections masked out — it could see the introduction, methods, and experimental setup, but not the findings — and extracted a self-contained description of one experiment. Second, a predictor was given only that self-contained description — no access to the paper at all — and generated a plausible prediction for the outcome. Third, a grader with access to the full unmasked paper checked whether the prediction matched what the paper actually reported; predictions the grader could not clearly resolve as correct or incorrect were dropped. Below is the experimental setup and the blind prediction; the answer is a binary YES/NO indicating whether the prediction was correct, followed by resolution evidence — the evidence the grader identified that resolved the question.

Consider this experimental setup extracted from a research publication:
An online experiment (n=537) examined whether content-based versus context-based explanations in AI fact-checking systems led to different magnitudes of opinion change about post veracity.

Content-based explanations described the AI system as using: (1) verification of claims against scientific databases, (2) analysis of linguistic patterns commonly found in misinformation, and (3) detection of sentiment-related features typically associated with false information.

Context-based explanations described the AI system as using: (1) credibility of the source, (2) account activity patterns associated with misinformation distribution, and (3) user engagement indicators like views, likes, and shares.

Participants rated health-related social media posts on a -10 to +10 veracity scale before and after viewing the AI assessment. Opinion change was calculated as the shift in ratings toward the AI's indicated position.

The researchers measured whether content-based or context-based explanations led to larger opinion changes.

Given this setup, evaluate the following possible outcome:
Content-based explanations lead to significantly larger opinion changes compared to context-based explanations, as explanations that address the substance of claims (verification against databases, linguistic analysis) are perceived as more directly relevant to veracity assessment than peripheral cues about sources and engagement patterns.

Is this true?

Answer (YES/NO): NO